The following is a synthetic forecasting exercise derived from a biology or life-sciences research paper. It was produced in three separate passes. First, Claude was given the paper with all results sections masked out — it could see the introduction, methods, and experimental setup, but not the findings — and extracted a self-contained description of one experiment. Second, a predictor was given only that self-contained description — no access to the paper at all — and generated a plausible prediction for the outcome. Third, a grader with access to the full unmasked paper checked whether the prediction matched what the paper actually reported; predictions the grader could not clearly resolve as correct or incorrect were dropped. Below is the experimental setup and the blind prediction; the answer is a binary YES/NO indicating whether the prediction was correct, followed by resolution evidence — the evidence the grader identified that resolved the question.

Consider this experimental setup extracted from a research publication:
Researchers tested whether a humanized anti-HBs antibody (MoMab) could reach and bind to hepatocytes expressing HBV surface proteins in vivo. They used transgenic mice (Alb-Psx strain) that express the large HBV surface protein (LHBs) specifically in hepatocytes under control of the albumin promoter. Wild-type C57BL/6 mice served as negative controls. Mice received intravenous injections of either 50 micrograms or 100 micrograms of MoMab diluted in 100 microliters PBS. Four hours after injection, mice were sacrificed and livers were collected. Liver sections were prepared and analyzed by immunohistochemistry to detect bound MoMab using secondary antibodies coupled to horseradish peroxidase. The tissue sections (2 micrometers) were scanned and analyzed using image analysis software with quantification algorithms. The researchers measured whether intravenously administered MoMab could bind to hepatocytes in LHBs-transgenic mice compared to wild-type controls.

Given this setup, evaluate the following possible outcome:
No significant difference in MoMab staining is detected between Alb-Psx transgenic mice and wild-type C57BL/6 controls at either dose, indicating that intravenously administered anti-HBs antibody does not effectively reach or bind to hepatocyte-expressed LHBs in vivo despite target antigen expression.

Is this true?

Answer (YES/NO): NO